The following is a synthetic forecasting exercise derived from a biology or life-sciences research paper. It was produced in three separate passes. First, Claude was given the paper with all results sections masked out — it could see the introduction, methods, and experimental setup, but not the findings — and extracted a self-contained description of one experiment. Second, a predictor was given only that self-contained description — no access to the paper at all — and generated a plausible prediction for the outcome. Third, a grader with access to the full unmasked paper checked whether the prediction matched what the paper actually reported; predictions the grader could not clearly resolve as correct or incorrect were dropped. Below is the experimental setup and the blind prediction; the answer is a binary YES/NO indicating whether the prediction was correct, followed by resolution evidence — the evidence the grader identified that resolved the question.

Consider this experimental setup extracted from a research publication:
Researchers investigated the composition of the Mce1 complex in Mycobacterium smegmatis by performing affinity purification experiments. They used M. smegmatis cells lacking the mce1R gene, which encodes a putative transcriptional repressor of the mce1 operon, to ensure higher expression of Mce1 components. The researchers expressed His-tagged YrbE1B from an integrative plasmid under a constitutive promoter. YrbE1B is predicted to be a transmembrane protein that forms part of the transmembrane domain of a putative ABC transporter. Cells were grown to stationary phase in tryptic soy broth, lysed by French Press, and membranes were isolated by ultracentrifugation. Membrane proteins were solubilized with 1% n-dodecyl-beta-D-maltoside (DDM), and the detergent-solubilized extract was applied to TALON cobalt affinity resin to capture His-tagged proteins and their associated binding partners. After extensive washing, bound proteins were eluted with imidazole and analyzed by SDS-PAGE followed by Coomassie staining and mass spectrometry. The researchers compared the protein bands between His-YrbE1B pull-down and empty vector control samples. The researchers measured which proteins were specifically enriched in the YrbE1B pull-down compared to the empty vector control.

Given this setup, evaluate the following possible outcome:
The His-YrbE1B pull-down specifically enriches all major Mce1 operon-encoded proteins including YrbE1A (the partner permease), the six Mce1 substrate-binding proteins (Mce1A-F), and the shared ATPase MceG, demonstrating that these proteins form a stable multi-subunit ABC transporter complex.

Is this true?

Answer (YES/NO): YES